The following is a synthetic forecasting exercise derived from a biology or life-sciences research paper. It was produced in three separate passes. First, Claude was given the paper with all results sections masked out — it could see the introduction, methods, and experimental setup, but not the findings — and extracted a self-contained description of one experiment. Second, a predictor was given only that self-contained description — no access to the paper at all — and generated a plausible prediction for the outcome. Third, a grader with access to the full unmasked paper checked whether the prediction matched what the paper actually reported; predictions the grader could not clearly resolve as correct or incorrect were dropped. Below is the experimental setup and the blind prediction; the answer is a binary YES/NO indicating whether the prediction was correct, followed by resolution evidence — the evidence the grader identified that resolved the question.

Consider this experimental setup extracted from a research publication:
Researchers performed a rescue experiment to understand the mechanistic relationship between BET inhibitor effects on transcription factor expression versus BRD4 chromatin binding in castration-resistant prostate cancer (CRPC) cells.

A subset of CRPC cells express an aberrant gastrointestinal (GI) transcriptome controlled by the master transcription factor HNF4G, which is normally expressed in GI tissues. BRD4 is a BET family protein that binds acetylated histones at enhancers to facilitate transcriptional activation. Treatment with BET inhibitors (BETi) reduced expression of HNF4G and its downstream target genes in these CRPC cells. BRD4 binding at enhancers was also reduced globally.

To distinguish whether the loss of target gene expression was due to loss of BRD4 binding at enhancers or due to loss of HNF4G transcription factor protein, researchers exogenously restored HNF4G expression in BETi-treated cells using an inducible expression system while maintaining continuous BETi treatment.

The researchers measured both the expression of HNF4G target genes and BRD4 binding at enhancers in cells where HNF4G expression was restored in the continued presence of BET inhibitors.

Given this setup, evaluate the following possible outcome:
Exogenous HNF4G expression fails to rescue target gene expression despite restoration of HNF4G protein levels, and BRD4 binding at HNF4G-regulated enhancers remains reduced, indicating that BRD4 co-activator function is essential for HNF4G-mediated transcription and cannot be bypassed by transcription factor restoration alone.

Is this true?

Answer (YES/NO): NO